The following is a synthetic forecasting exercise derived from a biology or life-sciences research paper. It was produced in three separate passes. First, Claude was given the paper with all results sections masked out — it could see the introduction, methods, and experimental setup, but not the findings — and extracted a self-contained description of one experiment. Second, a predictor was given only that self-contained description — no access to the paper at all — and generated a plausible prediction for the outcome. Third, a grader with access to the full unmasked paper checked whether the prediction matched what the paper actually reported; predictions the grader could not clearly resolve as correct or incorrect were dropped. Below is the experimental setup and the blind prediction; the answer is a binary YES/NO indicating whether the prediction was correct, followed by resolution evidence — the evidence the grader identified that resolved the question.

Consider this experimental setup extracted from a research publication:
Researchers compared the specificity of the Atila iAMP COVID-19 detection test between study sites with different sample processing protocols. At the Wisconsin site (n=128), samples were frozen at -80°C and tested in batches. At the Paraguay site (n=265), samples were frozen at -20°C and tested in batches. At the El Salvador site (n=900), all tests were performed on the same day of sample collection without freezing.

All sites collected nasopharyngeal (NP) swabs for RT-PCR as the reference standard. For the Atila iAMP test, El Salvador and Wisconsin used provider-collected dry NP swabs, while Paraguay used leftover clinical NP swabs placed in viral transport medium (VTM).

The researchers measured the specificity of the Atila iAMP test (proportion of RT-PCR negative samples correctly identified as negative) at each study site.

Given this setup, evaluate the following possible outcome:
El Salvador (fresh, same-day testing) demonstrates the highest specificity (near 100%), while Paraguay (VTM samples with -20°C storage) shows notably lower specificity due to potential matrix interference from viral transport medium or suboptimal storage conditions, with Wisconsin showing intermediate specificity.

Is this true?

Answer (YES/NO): NO